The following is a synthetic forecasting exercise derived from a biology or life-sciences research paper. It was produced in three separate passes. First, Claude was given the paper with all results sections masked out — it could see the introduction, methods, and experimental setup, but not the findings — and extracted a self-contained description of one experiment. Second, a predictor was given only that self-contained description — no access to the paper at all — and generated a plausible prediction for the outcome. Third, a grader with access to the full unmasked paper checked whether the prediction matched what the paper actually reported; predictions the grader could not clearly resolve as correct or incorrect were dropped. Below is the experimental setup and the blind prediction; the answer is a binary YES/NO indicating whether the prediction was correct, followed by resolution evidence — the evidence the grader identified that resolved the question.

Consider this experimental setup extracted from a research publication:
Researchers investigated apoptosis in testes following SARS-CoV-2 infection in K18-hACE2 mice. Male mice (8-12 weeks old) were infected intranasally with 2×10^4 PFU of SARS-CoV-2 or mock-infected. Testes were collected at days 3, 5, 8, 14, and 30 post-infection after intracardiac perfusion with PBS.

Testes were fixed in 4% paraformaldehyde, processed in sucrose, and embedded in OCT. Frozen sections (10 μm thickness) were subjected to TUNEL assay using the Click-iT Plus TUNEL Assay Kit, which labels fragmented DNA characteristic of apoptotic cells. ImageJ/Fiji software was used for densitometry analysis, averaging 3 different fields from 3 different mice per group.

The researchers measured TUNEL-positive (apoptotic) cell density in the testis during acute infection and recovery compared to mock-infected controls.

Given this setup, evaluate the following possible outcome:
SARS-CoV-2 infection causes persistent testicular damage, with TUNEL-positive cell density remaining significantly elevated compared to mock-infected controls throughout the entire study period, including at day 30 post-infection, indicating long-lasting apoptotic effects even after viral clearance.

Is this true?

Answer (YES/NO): NO